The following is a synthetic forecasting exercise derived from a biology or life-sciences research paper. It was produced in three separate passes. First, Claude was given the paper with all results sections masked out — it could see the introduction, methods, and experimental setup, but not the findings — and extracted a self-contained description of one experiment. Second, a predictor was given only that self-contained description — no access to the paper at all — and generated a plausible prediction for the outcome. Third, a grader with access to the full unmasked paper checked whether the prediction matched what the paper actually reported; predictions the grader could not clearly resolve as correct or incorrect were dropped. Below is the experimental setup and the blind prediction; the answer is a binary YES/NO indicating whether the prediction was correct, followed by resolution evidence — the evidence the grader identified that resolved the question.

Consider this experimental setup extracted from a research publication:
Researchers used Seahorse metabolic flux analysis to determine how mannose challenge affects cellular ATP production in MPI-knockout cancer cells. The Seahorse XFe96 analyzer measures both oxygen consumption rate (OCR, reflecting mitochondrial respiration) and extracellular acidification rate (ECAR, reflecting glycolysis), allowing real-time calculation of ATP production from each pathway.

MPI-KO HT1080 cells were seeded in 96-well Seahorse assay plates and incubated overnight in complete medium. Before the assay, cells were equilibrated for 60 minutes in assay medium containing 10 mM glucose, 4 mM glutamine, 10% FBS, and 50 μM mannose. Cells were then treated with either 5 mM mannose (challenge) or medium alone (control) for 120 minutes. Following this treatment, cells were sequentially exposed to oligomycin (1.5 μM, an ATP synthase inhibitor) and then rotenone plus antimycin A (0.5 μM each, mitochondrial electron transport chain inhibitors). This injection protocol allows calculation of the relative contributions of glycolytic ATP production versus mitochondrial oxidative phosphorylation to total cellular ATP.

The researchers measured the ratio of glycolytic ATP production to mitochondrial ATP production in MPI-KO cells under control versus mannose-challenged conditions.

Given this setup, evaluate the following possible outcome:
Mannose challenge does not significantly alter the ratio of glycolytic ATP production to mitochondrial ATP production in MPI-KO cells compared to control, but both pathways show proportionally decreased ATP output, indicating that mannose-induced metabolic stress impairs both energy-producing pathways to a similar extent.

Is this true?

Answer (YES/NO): NO